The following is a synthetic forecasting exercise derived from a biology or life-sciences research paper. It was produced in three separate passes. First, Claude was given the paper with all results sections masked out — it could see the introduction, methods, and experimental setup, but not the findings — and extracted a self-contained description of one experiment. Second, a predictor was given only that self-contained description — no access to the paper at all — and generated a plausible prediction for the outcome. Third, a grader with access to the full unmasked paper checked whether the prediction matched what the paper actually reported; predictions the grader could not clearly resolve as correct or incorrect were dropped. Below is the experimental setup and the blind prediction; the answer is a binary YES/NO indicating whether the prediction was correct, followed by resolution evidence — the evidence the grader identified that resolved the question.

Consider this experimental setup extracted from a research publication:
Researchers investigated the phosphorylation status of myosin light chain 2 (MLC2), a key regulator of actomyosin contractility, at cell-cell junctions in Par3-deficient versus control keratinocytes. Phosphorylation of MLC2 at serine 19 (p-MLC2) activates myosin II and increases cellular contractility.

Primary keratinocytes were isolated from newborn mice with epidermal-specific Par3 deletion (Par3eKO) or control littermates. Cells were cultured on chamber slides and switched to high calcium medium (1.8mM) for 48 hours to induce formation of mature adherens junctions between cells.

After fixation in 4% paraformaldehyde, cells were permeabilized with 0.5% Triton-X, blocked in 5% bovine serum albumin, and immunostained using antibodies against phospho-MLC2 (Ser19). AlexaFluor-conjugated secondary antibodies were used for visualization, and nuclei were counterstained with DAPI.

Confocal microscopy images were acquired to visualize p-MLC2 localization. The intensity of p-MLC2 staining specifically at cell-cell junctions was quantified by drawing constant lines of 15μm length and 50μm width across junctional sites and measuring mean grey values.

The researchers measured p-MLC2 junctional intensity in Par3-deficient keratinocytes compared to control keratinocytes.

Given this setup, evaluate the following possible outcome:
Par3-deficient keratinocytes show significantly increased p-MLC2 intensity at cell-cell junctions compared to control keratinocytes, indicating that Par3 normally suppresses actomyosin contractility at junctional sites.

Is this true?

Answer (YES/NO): NO